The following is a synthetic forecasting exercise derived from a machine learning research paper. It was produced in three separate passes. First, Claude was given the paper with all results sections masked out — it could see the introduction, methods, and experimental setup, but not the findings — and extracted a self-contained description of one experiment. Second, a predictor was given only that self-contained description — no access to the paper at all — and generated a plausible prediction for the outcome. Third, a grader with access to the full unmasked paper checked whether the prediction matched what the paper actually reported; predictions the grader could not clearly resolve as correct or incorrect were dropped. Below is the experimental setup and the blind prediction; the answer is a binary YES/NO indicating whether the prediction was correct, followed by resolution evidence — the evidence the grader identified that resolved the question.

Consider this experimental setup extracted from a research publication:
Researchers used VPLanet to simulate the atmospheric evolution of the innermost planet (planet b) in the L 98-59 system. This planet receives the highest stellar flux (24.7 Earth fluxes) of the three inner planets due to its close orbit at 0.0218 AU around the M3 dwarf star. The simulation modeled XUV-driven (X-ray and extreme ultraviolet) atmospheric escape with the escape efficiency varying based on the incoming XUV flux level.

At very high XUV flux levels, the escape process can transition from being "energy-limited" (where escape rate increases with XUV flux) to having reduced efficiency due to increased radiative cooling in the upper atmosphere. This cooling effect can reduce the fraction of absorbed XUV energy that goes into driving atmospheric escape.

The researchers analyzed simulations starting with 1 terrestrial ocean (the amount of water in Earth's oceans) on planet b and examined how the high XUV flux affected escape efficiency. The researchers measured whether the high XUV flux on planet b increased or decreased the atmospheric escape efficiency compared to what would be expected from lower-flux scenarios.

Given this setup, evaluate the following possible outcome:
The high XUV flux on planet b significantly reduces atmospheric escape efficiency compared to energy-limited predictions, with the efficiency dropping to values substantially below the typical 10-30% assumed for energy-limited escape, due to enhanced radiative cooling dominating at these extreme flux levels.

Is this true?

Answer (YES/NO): NO